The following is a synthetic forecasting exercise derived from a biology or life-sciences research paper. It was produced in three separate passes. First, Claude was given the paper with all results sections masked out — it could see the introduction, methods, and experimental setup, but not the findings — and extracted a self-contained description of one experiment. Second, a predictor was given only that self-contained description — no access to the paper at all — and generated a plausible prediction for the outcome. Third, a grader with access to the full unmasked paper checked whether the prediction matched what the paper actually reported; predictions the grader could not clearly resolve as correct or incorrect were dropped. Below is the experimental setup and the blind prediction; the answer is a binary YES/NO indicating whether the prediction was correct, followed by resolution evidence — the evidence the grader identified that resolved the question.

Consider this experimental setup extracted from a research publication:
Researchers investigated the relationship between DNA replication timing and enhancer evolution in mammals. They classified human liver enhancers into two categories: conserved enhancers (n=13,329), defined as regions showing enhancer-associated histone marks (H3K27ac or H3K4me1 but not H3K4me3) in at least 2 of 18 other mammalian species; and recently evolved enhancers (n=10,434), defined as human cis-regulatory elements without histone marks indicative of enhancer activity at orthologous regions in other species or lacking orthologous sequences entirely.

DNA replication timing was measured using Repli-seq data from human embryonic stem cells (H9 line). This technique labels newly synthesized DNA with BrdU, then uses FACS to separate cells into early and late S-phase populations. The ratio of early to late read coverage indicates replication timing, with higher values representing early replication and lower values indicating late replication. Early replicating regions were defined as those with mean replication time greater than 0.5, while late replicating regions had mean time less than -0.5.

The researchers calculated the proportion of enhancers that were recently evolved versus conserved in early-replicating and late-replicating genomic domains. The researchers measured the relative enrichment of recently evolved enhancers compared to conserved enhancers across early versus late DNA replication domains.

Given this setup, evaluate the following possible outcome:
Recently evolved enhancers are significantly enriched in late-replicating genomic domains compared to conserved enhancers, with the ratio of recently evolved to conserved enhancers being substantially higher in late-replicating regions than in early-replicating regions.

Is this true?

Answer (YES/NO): YES